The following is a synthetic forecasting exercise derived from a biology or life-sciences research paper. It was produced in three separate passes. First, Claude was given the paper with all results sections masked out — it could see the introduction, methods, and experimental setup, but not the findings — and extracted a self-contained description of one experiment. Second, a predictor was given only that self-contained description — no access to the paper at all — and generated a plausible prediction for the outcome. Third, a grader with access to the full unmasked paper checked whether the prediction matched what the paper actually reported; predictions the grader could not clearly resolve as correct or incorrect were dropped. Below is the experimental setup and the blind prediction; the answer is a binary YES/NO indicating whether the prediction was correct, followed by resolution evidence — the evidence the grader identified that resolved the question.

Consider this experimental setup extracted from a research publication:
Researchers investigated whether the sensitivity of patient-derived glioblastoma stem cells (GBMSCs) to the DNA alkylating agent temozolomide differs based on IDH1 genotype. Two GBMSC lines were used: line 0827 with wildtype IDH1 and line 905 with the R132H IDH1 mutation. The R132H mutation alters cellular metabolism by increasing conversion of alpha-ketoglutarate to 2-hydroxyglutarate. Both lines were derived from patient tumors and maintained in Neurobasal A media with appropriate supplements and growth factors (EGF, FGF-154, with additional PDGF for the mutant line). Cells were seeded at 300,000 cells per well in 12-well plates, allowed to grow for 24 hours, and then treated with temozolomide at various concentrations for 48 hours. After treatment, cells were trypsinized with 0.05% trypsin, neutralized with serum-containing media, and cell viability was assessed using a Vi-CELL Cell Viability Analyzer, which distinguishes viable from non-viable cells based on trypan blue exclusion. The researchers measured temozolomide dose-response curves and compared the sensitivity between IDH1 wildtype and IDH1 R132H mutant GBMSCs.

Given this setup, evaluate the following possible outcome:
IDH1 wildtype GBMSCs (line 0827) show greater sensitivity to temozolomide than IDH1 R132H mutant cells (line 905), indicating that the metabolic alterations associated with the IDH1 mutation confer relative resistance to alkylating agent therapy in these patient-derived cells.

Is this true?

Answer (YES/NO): NO